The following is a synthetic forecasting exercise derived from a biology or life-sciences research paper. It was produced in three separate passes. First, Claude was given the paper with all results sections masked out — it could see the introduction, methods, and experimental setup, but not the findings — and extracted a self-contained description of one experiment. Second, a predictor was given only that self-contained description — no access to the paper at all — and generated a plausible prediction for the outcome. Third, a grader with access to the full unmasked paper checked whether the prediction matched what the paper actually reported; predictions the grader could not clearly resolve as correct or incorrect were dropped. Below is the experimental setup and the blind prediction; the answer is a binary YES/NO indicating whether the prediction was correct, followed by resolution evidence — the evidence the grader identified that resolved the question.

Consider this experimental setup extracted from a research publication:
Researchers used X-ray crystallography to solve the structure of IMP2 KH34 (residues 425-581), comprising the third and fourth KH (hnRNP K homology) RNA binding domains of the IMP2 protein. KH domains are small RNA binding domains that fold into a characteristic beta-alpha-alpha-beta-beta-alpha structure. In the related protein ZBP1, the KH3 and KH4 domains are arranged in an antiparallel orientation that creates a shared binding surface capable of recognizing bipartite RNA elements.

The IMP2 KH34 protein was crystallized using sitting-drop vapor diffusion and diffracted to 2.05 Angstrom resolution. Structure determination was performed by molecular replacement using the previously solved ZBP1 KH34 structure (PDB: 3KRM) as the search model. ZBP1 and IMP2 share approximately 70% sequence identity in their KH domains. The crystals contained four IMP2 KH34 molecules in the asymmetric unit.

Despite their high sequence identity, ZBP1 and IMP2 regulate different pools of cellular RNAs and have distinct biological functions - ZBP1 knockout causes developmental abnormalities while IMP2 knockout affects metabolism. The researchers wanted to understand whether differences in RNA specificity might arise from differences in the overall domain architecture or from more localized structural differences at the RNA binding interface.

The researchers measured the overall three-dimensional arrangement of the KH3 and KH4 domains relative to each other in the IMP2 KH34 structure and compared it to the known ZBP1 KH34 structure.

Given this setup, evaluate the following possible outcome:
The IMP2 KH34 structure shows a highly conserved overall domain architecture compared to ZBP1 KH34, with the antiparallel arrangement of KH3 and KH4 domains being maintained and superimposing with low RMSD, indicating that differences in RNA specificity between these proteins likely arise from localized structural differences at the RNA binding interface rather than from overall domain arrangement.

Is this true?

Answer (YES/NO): YES